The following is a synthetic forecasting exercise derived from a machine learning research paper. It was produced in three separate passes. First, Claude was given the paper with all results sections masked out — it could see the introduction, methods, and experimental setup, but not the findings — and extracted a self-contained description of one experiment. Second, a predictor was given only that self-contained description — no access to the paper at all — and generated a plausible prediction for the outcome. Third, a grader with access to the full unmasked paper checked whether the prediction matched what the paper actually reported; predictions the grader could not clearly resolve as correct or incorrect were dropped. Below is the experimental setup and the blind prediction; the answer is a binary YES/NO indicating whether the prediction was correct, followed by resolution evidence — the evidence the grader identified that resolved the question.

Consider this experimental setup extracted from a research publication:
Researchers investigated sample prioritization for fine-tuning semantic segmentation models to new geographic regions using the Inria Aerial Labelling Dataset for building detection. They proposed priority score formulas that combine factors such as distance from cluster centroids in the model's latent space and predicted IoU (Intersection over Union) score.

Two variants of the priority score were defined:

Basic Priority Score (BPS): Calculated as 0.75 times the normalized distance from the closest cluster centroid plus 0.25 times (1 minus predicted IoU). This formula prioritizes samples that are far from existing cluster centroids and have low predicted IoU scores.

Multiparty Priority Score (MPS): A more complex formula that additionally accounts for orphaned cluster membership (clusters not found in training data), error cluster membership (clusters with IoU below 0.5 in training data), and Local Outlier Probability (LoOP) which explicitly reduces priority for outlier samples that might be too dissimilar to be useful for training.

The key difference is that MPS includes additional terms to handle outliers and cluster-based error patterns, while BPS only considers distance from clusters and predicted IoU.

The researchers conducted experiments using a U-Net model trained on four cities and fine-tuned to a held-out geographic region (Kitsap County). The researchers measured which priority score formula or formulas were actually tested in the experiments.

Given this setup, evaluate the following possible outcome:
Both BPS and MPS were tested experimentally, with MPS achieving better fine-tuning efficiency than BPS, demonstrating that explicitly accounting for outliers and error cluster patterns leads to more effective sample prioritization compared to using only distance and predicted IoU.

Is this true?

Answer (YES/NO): NO